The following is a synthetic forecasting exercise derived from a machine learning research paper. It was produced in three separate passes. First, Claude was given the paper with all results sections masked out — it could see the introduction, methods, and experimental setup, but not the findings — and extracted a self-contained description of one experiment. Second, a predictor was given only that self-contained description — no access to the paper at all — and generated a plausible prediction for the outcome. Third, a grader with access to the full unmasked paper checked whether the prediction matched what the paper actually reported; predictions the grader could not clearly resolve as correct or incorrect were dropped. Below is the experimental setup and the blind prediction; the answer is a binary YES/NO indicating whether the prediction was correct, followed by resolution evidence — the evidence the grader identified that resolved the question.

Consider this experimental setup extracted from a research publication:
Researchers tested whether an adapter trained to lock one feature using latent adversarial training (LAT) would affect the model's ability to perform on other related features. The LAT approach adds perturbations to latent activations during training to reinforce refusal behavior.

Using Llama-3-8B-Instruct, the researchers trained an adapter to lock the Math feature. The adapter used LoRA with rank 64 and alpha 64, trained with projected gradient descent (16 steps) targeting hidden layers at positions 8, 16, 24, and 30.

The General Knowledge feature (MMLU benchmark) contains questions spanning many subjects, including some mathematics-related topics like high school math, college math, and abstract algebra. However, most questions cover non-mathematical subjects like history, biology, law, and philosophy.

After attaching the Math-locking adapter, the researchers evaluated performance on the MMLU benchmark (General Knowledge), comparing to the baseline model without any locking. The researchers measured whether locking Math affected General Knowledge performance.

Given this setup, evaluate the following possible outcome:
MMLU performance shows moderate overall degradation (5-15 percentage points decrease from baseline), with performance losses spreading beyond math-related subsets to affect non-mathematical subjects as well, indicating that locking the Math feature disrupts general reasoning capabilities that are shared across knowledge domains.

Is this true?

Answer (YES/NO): NO